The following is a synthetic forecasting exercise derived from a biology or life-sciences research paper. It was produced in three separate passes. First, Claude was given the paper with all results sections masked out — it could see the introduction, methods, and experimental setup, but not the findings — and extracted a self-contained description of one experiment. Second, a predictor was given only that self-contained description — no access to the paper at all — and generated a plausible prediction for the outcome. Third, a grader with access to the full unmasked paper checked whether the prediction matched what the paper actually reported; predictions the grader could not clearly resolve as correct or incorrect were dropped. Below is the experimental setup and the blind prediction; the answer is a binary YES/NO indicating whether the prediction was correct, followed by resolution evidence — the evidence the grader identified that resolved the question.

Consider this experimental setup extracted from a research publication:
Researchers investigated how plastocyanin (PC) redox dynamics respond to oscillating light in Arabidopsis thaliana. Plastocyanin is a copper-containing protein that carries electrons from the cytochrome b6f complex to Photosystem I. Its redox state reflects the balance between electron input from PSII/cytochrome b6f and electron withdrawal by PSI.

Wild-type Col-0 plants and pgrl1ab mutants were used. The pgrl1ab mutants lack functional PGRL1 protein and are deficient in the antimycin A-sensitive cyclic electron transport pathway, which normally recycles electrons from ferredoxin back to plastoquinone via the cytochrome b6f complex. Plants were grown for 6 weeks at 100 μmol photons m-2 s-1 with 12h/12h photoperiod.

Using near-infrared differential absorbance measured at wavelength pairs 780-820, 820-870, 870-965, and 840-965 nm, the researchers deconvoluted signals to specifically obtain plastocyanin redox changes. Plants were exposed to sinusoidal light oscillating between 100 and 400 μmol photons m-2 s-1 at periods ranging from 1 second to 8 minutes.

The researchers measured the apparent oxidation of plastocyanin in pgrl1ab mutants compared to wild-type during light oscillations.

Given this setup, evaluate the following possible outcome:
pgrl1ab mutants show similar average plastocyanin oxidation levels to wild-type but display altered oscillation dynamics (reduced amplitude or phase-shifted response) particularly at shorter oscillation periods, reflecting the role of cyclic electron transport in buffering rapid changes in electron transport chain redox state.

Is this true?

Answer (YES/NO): NO